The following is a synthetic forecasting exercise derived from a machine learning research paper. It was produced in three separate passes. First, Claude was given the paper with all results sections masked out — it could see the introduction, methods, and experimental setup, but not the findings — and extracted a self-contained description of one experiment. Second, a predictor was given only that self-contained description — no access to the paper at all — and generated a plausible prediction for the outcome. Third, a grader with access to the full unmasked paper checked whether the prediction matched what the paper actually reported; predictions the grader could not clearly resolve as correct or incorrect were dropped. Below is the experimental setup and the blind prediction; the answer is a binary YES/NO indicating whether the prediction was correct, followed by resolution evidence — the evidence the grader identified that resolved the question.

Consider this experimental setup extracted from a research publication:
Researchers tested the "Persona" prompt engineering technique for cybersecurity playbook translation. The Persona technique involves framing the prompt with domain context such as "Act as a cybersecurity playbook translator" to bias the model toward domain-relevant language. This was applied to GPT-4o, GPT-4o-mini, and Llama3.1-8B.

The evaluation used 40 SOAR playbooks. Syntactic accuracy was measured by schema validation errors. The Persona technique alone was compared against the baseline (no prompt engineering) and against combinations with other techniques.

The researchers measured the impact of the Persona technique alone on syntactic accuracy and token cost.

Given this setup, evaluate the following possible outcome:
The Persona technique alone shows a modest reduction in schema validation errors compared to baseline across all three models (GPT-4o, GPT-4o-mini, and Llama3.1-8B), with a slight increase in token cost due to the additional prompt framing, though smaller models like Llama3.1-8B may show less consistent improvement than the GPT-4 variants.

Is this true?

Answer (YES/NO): NO